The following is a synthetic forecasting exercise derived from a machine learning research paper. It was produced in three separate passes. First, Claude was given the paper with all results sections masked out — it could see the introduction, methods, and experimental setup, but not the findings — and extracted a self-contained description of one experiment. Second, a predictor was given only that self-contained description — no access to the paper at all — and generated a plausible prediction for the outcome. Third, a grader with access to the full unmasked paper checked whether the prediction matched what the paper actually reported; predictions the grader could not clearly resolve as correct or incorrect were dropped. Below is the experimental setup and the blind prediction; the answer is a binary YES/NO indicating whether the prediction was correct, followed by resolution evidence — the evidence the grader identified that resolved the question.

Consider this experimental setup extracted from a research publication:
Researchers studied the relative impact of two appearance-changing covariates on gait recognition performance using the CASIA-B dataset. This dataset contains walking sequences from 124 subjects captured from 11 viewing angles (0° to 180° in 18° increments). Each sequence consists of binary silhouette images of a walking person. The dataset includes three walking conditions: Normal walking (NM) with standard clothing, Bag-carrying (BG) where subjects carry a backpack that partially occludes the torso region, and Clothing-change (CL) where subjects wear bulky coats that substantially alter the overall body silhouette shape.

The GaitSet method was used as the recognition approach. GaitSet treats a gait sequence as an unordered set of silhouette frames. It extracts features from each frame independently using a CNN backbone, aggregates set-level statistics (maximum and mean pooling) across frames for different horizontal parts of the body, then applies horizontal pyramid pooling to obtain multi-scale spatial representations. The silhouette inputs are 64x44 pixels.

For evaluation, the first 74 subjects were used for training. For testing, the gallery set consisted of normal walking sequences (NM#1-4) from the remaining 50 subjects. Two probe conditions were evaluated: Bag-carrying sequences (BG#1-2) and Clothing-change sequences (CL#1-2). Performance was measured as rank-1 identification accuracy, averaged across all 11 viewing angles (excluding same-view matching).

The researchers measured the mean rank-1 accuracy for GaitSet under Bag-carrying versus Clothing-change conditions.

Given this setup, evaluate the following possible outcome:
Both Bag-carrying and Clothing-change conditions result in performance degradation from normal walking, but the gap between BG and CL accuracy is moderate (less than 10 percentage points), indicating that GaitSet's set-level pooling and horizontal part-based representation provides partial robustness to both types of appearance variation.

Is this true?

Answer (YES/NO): NO